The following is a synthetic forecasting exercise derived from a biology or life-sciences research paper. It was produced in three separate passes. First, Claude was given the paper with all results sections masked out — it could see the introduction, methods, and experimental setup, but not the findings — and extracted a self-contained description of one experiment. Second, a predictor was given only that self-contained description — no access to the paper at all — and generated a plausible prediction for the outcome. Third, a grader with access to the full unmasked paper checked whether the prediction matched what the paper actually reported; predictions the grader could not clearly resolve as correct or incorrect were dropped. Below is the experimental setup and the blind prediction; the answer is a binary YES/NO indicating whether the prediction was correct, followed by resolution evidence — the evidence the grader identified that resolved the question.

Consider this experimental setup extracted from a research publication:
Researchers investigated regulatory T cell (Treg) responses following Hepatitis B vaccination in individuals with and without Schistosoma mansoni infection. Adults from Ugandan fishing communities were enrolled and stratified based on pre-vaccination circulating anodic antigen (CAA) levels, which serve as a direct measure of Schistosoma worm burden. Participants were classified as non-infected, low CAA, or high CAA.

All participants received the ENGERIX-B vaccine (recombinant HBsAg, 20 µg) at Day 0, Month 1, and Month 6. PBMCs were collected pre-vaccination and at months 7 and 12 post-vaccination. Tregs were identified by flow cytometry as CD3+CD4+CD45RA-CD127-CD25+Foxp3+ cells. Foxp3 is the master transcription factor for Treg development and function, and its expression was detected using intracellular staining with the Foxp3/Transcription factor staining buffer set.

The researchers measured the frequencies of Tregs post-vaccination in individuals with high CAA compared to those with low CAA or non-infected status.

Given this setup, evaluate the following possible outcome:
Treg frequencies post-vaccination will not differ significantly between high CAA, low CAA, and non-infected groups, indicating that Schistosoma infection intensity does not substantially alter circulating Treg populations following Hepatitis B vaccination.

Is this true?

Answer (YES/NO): NO